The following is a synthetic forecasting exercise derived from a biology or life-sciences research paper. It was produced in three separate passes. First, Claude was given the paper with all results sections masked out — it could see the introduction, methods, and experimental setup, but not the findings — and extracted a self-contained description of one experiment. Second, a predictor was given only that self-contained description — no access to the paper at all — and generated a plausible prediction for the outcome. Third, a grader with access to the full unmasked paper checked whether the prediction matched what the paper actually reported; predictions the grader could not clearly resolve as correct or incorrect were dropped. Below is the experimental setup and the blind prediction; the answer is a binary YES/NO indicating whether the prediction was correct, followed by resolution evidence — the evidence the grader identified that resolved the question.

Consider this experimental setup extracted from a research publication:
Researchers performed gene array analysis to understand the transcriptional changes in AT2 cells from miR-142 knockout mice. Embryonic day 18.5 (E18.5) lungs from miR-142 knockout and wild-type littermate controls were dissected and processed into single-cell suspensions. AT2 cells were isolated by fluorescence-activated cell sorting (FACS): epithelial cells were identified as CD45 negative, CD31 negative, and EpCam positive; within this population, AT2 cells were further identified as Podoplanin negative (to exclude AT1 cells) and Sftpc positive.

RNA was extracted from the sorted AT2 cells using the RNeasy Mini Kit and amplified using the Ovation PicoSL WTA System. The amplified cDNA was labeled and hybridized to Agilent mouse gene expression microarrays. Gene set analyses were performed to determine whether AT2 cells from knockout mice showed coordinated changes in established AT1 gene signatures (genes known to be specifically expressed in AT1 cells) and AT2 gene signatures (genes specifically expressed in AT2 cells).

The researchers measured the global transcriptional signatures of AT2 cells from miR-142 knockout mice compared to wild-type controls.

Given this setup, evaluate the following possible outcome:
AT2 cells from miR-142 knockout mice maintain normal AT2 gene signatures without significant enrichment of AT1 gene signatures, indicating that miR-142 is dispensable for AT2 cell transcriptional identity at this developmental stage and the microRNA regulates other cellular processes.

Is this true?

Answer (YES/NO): NO